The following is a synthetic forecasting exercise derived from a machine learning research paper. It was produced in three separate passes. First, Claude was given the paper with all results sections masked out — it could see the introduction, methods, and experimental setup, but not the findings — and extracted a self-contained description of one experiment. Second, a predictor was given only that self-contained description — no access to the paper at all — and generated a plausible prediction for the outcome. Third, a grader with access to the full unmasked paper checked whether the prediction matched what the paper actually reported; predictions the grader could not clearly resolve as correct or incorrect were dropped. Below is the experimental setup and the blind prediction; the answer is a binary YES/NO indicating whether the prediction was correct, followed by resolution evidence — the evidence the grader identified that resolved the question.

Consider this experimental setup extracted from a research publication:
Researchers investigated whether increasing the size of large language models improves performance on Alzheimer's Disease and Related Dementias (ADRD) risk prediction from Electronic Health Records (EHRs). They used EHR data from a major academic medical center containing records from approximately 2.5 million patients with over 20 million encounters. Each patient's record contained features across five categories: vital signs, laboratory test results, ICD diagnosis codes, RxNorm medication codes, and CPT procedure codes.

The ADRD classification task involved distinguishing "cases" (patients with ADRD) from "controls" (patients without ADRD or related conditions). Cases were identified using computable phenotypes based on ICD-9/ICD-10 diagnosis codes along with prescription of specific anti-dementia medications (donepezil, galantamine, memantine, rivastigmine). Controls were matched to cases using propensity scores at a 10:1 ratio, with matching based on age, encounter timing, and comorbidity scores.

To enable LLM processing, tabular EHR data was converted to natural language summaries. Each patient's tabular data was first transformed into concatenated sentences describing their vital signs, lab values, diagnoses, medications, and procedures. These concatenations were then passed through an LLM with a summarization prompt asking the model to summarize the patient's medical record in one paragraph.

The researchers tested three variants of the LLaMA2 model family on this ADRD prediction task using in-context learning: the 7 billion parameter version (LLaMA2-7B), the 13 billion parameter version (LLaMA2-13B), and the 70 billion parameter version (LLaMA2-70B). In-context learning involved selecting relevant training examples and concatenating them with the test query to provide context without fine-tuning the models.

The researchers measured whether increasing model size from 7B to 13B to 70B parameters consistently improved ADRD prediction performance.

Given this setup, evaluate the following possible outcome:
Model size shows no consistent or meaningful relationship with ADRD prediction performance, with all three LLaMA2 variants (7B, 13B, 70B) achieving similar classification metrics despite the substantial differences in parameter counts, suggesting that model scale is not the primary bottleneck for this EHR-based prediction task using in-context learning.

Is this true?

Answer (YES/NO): NO